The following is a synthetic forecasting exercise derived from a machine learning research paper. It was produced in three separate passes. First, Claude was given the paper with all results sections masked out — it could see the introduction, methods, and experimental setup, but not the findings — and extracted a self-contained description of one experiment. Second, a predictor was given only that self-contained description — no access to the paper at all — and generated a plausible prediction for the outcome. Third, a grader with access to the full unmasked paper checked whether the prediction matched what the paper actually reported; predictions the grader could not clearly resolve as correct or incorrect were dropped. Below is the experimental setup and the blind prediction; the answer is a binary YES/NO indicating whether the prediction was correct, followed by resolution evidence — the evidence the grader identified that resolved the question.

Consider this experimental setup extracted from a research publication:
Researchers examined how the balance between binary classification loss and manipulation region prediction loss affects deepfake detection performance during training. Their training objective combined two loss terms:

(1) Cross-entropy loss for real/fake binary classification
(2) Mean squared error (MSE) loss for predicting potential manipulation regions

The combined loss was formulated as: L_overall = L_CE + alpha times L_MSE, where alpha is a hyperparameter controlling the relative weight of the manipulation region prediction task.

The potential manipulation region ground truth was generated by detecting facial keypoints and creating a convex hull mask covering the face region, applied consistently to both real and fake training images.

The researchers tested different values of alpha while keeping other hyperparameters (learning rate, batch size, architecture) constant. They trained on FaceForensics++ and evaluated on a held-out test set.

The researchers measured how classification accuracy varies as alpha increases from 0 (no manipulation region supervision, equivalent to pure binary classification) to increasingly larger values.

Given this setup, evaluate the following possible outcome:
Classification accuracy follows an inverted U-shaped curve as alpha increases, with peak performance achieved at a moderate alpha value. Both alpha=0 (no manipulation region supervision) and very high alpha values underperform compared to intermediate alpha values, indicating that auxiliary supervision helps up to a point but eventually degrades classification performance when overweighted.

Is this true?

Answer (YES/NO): NO